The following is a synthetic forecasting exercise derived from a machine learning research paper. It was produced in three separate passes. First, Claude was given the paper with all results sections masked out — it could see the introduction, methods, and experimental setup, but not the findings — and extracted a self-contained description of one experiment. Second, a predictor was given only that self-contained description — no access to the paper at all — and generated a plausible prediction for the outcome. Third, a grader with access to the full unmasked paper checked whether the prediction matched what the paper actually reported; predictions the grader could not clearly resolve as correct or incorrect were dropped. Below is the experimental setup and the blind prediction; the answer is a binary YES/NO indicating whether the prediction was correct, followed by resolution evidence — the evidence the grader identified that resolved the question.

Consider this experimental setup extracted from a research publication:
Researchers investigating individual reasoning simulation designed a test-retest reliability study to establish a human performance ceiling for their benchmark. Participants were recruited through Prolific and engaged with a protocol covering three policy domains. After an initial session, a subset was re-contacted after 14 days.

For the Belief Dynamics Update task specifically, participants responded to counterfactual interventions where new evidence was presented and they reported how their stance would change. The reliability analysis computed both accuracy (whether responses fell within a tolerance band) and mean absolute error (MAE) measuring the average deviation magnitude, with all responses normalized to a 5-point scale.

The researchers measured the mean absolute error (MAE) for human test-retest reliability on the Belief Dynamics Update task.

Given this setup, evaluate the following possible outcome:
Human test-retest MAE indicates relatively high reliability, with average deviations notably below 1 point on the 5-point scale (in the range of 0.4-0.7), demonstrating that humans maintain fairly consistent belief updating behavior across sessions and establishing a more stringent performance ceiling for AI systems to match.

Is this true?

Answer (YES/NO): YES